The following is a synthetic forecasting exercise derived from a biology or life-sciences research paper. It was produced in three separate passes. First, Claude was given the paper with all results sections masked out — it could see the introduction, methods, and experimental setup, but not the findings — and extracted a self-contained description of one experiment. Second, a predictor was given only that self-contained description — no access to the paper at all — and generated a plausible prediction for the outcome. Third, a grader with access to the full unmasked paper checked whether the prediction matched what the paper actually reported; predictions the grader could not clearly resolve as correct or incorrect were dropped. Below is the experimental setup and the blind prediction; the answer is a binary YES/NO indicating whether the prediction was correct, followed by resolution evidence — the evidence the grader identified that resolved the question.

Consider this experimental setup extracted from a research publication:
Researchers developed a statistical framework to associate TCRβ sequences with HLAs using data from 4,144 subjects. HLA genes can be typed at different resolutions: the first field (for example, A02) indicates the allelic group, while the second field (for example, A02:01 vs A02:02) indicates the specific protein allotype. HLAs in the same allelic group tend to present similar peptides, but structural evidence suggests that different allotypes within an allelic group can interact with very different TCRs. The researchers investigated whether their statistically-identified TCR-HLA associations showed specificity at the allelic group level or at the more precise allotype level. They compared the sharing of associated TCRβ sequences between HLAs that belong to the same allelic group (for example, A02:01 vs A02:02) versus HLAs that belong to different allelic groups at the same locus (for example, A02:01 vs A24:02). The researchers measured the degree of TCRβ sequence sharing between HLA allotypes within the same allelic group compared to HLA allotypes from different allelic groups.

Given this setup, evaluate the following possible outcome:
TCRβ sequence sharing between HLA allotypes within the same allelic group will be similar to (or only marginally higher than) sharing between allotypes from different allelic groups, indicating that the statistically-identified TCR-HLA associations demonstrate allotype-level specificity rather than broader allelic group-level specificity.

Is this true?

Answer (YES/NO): YES